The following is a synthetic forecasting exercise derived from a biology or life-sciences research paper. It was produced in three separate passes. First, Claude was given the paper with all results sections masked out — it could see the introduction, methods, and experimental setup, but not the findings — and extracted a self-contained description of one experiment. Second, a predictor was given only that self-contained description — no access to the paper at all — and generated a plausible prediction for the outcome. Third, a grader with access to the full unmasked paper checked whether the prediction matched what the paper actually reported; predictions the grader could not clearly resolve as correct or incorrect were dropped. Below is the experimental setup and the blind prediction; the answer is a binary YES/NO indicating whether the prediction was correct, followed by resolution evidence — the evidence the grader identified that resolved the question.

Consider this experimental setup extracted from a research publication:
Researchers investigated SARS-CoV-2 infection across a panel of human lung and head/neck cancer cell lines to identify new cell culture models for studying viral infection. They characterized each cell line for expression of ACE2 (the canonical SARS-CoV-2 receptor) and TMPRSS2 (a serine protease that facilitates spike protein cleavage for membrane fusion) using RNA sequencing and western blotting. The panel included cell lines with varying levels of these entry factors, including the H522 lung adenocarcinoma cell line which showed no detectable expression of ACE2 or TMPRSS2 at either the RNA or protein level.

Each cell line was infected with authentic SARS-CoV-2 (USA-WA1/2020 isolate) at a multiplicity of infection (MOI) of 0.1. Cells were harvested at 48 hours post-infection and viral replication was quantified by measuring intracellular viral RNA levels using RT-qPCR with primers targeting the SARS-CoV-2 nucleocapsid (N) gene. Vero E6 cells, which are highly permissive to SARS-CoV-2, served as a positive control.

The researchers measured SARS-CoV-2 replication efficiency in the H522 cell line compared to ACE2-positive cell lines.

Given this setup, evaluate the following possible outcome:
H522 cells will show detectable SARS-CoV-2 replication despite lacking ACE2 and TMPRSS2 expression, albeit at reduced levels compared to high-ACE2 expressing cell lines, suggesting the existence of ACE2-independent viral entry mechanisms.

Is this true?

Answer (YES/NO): YES